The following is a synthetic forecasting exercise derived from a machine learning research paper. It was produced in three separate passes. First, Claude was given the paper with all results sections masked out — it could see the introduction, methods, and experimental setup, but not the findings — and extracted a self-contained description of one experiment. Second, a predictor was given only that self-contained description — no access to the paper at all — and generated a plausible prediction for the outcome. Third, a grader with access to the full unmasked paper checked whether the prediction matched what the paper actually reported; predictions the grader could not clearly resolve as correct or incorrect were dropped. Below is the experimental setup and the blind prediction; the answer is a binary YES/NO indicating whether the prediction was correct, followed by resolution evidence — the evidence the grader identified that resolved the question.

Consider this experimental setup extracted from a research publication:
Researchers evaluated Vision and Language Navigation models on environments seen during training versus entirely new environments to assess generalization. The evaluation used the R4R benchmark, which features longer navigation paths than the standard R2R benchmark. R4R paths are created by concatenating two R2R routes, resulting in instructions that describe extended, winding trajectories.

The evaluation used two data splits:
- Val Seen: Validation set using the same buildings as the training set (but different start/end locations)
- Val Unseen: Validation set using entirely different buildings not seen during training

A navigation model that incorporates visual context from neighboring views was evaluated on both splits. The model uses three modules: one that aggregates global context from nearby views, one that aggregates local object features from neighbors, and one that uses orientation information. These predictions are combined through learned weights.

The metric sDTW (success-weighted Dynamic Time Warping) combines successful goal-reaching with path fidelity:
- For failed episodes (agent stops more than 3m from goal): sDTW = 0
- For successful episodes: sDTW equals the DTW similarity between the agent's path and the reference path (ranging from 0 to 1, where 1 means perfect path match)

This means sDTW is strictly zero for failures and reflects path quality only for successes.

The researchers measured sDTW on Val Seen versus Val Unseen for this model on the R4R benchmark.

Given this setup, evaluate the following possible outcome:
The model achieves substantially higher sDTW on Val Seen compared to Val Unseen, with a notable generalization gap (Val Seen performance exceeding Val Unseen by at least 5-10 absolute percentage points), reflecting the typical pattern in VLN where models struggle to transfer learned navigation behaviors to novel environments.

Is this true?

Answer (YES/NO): YES